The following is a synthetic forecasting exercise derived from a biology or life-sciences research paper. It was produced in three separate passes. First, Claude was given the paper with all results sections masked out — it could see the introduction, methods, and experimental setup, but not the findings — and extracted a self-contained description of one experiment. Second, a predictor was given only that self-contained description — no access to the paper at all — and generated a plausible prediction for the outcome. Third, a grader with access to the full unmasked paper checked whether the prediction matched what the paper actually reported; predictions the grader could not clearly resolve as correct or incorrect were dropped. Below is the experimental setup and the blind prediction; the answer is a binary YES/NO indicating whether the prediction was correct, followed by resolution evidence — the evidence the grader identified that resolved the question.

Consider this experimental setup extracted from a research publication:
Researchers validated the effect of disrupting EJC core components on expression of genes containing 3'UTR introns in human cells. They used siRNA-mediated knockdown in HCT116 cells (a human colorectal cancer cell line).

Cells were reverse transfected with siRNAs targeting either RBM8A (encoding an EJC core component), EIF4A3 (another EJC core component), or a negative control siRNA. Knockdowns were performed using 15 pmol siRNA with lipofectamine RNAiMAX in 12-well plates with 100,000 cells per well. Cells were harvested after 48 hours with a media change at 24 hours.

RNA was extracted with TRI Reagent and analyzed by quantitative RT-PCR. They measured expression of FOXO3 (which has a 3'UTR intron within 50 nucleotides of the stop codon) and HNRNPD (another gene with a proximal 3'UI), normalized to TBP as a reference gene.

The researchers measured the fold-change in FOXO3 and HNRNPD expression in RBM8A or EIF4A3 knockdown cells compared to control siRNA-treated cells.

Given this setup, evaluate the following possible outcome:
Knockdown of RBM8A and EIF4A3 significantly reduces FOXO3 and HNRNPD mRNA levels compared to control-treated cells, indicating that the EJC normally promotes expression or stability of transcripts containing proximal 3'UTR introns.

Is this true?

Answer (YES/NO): NO